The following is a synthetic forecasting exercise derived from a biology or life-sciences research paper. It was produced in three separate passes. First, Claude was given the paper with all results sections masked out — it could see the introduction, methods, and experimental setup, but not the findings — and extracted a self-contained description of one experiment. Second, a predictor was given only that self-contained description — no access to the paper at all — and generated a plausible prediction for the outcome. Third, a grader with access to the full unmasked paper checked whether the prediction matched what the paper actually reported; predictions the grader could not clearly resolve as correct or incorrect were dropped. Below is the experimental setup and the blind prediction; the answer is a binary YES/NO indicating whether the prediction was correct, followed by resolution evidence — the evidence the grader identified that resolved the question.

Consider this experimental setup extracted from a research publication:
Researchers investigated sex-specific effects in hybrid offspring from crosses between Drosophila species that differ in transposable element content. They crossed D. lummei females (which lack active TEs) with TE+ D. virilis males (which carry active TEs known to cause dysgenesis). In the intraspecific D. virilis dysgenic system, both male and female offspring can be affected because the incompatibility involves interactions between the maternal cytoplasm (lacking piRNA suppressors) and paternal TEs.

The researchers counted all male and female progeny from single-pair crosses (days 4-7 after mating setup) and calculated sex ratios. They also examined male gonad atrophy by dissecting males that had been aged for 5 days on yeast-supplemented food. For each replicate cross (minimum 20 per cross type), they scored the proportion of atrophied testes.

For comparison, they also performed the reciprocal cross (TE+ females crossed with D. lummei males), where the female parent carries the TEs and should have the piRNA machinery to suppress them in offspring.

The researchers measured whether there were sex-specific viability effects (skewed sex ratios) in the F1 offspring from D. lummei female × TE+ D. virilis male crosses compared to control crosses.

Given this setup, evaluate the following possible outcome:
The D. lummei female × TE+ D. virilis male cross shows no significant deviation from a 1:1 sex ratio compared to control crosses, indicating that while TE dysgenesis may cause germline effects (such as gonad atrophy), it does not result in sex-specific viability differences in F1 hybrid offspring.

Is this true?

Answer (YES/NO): NO